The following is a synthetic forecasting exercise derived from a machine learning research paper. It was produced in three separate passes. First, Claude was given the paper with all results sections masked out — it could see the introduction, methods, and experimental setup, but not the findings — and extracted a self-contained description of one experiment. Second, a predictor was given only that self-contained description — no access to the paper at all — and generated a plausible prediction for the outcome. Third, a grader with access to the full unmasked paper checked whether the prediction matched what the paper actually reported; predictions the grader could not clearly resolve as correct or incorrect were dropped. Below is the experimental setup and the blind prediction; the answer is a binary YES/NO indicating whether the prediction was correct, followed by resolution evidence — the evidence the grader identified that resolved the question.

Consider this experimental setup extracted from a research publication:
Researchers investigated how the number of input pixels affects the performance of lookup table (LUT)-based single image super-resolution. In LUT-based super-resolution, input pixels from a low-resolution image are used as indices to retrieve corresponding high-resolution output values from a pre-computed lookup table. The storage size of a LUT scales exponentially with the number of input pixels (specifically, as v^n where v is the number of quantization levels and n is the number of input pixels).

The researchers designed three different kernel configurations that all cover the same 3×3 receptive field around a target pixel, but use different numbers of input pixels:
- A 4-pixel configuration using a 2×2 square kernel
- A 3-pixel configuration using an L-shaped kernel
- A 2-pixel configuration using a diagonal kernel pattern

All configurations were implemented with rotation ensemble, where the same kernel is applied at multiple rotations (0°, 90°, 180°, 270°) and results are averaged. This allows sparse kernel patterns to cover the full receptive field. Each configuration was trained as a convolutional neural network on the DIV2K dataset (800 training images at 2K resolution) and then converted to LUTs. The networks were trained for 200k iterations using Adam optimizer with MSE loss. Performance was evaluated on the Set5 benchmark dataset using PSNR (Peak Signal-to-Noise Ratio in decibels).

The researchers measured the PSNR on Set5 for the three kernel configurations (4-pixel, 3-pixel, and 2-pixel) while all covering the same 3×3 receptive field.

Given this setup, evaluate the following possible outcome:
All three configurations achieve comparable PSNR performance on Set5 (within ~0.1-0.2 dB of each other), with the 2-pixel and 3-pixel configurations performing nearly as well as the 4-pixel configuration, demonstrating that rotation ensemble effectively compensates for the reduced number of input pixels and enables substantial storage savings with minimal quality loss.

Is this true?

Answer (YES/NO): NO